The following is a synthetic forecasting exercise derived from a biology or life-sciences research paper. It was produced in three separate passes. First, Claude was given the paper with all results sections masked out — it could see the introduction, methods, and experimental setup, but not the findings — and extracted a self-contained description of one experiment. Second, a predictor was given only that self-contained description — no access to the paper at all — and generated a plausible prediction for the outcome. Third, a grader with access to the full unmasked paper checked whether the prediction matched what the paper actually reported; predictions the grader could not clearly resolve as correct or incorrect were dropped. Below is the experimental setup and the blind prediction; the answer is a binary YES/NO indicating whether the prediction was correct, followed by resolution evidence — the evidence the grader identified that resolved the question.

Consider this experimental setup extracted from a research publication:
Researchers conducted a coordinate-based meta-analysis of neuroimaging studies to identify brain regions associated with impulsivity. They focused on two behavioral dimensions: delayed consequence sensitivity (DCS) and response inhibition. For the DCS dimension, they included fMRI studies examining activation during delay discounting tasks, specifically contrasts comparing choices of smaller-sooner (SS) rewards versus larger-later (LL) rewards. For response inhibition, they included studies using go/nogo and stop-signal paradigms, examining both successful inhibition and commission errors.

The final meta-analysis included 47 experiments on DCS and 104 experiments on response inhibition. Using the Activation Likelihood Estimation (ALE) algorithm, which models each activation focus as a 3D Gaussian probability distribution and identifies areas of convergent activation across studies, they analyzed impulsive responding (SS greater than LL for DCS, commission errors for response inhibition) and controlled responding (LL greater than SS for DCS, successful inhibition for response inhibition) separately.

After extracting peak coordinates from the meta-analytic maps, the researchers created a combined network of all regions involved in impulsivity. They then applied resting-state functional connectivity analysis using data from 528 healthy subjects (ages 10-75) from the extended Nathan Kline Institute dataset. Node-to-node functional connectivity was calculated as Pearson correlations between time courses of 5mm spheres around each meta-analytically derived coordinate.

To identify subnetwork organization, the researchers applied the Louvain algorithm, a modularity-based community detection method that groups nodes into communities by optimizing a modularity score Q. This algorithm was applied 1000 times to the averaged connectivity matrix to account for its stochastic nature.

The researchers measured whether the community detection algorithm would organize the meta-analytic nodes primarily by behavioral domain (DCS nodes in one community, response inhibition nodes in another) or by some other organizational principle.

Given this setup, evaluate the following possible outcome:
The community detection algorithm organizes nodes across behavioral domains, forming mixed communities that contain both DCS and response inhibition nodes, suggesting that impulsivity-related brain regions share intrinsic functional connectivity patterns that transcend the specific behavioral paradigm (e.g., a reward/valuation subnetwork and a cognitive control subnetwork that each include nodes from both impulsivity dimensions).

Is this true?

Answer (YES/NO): NO